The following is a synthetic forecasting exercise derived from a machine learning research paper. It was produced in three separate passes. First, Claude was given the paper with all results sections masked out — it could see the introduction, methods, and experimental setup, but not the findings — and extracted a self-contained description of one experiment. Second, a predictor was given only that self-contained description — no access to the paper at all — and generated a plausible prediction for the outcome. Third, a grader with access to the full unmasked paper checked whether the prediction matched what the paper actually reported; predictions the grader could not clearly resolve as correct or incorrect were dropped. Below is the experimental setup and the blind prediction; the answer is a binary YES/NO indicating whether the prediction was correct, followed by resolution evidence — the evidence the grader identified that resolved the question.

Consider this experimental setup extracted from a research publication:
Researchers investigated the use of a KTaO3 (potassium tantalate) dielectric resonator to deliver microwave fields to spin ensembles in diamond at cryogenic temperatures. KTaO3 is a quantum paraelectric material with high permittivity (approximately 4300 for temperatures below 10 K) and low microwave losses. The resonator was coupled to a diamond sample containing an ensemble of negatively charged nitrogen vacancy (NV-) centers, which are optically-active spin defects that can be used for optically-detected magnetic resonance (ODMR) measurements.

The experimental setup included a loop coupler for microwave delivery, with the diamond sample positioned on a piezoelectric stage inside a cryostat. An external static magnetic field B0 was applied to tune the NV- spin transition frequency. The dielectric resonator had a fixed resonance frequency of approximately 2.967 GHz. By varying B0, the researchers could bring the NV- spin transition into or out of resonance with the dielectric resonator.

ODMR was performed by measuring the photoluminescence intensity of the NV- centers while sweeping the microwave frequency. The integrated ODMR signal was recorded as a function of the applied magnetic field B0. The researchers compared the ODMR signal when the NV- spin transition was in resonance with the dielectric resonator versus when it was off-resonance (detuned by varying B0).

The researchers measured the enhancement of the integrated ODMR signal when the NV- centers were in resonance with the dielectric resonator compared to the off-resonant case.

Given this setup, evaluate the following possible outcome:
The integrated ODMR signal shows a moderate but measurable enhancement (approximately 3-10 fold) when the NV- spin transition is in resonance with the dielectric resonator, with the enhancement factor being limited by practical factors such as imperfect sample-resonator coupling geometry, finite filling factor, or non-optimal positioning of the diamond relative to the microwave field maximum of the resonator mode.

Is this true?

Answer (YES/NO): NO